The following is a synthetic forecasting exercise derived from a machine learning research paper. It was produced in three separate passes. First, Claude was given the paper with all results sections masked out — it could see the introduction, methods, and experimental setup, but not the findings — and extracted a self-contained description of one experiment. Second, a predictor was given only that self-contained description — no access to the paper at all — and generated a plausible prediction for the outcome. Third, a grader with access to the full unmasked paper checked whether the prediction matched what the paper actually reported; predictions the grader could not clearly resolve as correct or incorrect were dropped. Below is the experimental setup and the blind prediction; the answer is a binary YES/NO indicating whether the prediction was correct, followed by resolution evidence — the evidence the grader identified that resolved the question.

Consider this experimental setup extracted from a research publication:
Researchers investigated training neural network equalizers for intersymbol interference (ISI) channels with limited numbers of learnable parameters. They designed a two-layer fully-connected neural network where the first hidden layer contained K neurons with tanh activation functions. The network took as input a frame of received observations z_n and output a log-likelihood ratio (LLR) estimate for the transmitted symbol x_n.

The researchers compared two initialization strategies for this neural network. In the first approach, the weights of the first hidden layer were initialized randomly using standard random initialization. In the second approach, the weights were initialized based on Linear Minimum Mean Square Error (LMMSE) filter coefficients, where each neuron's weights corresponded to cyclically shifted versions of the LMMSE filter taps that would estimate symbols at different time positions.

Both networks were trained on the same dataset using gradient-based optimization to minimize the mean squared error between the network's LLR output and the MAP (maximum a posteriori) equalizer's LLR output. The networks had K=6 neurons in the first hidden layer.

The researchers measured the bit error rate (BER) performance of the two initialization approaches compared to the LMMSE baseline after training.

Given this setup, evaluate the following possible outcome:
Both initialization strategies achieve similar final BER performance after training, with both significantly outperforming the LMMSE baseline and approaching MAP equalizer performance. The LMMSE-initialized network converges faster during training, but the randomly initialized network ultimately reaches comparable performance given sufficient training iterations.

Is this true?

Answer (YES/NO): NO